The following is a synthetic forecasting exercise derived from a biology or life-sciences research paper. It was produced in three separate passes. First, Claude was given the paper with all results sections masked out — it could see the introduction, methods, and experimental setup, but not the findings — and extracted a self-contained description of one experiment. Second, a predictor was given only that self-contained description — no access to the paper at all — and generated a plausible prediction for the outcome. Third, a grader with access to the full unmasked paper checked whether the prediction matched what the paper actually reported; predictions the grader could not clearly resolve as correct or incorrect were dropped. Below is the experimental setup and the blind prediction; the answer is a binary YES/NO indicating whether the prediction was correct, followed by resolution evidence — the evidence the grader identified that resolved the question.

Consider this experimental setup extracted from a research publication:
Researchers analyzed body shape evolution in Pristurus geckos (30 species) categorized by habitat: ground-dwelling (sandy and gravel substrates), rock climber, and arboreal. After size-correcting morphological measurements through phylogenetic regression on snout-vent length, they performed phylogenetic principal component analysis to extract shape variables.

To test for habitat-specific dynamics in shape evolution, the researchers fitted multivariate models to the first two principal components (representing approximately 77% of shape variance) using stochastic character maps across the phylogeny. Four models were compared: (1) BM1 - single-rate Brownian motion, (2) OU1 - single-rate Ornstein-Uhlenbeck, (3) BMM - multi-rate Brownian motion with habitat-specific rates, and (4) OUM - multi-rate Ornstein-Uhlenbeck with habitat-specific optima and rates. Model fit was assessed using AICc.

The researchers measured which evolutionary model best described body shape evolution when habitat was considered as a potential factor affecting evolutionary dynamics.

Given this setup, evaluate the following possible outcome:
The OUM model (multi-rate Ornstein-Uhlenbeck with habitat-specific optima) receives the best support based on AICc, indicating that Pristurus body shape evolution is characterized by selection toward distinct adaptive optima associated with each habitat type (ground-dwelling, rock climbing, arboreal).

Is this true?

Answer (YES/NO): NO